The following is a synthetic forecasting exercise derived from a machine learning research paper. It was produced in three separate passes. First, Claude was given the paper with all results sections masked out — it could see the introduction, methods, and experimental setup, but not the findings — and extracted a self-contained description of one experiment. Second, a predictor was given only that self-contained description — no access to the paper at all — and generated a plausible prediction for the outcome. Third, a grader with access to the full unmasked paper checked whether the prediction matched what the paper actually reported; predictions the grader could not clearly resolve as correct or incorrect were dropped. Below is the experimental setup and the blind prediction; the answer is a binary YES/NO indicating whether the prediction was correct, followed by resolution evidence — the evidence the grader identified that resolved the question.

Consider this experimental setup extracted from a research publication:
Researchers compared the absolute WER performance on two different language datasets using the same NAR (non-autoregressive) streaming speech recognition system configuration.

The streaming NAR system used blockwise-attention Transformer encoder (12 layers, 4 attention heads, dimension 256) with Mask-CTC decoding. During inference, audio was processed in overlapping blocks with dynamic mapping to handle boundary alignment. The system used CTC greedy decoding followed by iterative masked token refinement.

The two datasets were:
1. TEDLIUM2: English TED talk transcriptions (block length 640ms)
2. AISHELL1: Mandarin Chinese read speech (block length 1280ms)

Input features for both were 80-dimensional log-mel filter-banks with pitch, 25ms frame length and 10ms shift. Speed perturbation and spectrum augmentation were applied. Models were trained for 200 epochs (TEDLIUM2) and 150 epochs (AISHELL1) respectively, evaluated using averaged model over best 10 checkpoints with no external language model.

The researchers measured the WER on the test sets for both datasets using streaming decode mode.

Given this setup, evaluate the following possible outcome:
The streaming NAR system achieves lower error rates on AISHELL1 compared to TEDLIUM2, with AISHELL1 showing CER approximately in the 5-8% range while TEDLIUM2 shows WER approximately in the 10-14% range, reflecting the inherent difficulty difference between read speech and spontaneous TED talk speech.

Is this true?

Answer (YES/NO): NO